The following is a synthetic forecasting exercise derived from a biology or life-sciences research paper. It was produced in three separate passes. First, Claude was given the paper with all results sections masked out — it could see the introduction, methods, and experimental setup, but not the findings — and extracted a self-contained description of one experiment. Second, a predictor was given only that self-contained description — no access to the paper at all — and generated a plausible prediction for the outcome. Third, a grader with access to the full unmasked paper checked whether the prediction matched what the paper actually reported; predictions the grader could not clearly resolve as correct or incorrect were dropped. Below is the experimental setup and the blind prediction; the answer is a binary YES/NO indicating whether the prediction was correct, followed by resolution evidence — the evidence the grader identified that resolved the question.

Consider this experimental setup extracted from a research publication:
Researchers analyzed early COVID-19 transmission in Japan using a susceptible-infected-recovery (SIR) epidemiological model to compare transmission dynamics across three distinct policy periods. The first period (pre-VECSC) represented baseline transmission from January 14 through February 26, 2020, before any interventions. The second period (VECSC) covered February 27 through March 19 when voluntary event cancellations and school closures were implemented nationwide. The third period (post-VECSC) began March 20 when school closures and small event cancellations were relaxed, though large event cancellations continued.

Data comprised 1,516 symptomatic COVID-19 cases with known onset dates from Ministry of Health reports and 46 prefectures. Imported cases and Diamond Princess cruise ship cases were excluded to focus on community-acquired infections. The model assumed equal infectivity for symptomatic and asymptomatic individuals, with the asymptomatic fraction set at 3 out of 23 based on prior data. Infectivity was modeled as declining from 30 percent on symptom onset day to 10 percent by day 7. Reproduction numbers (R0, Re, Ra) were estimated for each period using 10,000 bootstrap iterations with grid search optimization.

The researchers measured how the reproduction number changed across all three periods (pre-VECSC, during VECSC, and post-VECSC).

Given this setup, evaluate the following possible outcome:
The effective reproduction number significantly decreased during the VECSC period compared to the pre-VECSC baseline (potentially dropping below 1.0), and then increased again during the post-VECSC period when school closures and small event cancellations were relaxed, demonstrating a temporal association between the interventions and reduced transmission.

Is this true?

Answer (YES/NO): YES